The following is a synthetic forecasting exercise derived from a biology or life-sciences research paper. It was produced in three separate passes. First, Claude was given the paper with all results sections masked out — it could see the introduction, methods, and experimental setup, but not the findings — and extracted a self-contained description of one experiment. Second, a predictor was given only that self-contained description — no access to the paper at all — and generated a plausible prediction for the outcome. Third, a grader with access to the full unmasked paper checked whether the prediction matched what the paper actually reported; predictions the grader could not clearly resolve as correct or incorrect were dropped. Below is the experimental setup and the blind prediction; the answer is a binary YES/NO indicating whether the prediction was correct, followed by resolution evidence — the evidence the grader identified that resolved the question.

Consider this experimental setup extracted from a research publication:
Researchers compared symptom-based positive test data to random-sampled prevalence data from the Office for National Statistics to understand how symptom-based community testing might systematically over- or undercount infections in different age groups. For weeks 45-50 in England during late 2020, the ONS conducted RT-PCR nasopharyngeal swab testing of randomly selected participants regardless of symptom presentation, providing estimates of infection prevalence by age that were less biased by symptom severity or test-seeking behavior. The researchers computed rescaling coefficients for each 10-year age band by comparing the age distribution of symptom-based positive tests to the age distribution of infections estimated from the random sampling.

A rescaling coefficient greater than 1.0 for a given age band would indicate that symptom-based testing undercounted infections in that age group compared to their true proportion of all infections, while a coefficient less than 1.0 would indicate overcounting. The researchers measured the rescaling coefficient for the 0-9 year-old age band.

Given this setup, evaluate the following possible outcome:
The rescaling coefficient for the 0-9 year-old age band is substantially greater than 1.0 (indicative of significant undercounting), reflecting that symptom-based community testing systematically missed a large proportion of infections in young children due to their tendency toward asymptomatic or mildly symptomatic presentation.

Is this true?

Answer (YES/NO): YES